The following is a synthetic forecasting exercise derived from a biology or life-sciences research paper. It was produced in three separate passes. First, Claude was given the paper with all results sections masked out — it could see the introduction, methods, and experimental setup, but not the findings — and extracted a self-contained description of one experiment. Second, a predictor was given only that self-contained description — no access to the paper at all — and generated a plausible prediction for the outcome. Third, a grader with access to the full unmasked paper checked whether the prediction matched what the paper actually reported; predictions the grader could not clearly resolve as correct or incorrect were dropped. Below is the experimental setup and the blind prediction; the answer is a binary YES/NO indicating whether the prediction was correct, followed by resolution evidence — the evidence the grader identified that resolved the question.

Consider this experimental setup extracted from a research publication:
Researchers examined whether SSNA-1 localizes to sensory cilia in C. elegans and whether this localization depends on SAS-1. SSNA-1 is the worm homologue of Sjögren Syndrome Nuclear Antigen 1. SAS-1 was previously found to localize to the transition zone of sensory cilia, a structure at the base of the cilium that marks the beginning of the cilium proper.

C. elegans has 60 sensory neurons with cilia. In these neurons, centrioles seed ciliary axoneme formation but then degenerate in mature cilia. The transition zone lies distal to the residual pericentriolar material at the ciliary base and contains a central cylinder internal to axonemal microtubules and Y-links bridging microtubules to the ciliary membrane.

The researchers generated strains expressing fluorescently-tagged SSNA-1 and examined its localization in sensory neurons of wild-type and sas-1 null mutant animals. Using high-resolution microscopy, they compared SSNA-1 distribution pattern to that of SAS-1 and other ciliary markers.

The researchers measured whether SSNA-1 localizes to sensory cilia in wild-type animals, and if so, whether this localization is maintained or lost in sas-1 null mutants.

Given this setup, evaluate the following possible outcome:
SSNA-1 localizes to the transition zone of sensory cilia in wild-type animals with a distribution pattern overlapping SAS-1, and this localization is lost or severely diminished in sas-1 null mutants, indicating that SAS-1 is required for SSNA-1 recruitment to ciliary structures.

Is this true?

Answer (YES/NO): YES